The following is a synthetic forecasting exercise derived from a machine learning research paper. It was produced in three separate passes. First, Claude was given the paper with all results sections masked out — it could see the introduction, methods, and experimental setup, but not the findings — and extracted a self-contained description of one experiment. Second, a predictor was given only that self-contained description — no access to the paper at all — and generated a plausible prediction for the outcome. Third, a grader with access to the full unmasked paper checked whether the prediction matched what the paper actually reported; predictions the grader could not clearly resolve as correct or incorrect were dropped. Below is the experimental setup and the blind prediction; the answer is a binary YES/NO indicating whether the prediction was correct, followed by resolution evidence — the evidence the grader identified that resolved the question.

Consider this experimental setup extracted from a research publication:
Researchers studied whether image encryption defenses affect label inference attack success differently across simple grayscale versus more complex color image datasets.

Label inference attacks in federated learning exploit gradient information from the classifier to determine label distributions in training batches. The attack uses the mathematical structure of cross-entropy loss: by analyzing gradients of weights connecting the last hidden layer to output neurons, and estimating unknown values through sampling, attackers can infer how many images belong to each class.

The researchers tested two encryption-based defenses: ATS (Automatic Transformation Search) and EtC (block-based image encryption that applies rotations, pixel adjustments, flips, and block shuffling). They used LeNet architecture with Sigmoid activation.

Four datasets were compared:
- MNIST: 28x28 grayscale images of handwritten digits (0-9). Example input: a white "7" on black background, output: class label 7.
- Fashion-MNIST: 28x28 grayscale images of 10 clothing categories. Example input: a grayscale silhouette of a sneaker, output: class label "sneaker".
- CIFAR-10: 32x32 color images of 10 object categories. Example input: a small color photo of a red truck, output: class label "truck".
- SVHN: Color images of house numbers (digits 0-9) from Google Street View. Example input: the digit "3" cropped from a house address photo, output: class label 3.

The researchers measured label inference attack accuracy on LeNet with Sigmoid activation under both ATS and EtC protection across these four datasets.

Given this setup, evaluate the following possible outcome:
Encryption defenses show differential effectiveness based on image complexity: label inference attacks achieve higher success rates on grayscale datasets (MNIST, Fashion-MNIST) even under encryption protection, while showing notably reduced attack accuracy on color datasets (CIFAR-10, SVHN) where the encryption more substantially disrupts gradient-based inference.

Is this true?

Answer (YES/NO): NO